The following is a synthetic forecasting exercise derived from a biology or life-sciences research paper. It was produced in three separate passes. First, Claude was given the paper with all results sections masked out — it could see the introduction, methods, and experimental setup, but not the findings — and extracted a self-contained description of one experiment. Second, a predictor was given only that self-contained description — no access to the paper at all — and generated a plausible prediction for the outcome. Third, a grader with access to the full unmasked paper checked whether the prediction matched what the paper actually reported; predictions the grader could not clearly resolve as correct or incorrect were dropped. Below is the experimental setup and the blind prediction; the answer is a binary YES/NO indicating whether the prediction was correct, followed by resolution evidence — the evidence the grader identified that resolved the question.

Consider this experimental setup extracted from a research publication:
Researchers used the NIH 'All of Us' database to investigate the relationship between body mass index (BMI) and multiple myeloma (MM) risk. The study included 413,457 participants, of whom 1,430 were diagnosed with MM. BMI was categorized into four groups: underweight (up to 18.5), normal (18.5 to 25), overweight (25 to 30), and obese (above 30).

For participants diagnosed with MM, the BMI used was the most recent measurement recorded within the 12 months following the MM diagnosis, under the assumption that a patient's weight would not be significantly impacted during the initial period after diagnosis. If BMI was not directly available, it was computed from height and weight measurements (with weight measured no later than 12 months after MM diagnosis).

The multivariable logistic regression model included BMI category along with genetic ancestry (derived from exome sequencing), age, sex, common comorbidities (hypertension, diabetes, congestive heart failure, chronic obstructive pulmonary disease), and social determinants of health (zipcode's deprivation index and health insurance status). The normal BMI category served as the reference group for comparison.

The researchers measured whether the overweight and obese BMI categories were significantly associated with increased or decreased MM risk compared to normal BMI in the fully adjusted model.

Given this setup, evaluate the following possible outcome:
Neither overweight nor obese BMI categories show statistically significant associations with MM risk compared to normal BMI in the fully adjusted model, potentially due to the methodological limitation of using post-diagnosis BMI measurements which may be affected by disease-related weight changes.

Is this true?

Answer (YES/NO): YES